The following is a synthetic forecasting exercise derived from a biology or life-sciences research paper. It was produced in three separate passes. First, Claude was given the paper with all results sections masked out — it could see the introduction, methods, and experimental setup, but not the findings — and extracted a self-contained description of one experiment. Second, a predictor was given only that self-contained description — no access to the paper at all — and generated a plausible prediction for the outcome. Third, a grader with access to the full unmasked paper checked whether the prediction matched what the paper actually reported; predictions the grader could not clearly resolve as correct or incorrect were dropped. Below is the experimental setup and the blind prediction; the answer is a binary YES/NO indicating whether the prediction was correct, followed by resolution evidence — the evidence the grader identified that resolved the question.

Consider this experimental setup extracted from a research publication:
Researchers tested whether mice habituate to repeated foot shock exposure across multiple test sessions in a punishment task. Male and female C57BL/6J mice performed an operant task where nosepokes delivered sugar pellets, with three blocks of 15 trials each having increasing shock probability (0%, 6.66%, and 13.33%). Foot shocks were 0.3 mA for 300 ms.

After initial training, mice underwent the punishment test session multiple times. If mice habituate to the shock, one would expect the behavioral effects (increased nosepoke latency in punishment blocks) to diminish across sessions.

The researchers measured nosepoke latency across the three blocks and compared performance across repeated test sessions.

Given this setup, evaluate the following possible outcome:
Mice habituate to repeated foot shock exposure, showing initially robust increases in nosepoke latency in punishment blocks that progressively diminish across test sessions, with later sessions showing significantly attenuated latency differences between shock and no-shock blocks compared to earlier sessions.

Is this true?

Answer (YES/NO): NO